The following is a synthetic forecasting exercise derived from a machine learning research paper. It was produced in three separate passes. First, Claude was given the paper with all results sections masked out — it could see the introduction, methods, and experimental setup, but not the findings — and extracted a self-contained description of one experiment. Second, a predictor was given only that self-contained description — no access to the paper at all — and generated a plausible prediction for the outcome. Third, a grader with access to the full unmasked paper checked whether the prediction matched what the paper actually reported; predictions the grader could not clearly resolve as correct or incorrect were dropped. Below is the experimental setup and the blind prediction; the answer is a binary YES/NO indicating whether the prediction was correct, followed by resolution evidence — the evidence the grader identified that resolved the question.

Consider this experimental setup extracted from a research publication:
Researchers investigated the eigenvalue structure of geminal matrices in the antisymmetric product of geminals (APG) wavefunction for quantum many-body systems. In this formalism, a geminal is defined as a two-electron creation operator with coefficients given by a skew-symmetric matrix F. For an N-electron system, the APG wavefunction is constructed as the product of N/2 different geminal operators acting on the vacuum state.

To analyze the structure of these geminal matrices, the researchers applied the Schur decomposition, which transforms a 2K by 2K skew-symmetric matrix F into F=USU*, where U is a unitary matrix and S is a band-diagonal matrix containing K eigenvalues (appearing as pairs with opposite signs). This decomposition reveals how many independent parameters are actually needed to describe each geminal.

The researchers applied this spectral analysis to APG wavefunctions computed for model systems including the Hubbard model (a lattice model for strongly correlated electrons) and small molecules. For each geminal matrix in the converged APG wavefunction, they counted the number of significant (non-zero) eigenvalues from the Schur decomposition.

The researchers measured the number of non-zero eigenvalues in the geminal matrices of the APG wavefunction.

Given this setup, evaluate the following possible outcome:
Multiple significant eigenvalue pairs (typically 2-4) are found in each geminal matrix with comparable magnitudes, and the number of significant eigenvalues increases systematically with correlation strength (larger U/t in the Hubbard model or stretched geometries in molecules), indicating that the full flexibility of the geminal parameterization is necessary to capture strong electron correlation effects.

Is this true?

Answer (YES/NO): NO